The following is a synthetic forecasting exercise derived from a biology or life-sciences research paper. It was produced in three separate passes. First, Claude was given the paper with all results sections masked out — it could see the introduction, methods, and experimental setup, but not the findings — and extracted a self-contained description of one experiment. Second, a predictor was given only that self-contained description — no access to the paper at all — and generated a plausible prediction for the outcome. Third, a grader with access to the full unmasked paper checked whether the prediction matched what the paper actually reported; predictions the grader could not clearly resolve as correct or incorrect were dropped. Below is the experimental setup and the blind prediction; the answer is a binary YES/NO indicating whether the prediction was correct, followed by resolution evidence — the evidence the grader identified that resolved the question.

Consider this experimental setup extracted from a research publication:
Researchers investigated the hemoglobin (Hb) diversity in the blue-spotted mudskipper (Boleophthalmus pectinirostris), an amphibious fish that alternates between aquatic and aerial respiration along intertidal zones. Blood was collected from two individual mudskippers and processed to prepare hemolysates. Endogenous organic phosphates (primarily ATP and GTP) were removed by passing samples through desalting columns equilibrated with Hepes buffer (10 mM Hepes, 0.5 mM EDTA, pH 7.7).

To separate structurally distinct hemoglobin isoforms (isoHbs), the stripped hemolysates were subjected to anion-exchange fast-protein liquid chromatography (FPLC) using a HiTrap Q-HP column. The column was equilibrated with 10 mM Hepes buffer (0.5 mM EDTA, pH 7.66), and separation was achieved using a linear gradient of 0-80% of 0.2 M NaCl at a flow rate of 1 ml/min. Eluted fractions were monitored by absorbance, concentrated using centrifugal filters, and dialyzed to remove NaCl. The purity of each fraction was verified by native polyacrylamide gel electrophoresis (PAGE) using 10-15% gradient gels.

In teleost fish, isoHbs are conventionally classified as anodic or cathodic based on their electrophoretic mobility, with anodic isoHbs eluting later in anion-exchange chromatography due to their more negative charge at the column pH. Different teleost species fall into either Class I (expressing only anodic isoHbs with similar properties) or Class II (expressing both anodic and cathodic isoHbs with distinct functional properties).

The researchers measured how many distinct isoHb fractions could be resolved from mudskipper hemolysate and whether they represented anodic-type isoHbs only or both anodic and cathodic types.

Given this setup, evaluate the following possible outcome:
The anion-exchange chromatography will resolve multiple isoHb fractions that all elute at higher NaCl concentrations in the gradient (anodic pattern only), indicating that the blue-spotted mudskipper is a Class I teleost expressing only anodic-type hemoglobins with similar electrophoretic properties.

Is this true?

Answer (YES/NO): YES